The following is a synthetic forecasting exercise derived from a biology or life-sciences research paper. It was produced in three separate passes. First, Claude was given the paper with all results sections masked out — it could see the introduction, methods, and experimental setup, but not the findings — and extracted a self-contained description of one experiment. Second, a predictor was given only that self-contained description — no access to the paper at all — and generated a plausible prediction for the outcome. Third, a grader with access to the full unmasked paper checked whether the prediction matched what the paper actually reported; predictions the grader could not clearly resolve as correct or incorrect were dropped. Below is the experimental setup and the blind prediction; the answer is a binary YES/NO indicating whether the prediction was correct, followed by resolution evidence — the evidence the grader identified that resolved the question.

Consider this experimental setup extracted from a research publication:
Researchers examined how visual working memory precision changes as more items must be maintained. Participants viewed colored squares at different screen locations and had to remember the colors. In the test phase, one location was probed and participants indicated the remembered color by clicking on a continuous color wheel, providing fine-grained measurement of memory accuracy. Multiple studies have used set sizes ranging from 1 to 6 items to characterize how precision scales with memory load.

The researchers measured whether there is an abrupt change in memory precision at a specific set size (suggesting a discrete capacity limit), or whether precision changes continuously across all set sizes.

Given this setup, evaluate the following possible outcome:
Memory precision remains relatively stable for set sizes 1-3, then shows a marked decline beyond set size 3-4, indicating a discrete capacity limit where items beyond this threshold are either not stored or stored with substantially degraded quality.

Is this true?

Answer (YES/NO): NO